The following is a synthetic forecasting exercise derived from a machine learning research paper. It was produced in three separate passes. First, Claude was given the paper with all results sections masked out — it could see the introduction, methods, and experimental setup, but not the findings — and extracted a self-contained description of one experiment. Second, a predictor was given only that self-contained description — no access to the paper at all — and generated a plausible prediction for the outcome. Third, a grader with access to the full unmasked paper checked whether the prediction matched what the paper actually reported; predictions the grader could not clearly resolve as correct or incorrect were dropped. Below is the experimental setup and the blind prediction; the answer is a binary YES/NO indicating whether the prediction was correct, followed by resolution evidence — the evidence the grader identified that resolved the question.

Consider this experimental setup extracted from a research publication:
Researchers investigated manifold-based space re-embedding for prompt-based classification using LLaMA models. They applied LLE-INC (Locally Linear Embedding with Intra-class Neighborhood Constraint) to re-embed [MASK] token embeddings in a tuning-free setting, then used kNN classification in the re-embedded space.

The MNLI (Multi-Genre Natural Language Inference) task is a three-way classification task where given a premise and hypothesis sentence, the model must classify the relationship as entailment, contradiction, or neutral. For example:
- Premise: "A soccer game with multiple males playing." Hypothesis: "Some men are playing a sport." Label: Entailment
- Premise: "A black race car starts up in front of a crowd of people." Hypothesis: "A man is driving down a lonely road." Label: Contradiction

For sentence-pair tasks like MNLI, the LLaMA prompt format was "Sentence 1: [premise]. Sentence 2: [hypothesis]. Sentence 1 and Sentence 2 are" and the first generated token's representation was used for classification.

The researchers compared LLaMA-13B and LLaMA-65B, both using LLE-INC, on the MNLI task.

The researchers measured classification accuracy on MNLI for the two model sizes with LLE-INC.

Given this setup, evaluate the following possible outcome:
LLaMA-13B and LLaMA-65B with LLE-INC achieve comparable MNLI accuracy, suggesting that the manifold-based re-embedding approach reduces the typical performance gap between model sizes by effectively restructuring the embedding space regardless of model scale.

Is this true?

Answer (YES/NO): NO